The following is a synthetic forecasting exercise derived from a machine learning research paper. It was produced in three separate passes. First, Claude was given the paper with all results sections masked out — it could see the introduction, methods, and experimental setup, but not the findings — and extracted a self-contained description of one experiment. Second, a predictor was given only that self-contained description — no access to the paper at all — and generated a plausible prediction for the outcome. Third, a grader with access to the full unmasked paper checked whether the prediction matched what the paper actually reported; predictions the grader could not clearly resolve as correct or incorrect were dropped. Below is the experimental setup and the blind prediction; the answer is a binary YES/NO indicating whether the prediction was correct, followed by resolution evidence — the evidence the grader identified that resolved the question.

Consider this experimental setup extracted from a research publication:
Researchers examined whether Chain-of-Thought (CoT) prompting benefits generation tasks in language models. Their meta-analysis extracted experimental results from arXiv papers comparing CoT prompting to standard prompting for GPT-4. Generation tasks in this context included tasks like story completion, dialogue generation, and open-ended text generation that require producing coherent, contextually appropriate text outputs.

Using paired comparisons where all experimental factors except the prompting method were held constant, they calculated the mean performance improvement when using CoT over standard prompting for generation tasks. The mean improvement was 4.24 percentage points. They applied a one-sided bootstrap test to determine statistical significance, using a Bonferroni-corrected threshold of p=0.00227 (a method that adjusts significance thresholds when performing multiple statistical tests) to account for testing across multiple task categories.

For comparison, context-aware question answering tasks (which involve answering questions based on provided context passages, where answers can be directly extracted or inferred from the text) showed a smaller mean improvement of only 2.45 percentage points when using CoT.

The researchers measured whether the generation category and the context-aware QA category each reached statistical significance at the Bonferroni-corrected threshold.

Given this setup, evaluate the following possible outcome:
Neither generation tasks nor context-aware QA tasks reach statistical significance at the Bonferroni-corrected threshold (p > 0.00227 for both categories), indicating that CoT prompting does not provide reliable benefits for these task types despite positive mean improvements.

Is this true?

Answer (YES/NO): NO